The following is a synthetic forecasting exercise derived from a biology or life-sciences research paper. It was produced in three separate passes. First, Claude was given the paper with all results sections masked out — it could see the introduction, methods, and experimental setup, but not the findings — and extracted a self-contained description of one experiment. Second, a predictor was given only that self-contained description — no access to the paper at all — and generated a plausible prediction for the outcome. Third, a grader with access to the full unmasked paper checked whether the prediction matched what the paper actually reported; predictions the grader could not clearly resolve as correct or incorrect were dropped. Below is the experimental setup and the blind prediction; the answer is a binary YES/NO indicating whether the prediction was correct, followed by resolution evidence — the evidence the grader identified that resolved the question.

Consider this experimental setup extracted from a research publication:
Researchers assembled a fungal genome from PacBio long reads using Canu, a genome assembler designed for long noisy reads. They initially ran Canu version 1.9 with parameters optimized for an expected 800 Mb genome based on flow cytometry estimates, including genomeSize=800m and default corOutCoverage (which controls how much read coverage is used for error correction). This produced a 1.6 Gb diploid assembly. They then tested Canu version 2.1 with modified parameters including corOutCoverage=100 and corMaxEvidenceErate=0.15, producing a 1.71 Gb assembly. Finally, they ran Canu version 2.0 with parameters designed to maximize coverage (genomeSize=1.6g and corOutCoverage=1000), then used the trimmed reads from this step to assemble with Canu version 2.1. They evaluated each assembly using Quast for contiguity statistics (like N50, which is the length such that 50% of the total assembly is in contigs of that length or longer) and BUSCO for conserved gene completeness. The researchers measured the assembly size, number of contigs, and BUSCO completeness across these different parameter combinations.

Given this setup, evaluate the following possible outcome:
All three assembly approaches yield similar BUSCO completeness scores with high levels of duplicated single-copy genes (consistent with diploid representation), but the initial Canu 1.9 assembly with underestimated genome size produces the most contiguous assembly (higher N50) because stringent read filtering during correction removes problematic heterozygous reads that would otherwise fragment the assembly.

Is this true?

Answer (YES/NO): NO